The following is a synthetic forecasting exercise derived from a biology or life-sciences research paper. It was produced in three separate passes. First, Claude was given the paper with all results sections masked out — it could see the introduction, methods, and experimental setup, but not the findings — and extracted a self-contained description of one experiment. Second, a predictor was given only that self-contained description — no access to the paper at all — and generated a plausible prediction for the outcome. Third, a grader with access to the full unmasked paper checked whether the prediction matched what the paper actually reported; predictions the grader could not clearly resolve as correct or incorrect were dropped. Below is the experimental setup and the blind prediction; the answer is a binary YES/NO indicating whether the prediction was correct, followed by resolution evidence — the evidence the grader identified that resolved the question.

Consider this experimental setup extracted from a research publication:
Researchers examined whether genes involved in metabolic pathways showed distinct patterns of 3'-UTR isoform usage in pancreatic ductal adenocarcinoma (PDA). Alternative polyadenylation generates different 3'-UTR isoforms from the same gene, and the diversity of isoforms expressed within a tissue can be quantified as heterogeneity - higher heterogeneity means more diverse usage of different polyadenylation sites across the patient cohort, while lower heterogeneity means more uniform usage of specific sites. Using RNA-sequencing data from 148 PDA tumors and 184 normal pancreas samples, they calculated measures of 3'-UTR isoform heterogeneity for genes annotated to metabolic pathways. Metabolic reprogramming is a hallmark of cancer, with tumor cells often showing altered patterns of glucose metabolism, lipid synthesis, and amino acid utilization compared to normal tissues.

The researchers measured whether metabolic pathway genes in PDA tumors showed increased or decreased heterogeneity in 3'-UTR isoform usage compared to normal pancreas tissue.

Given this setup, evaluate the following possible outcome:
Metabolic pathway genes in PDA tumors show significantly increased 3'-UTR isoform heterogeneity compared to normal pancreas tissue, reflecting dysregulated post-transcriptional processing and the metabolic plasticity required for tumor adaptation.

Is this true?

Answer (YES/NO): YES